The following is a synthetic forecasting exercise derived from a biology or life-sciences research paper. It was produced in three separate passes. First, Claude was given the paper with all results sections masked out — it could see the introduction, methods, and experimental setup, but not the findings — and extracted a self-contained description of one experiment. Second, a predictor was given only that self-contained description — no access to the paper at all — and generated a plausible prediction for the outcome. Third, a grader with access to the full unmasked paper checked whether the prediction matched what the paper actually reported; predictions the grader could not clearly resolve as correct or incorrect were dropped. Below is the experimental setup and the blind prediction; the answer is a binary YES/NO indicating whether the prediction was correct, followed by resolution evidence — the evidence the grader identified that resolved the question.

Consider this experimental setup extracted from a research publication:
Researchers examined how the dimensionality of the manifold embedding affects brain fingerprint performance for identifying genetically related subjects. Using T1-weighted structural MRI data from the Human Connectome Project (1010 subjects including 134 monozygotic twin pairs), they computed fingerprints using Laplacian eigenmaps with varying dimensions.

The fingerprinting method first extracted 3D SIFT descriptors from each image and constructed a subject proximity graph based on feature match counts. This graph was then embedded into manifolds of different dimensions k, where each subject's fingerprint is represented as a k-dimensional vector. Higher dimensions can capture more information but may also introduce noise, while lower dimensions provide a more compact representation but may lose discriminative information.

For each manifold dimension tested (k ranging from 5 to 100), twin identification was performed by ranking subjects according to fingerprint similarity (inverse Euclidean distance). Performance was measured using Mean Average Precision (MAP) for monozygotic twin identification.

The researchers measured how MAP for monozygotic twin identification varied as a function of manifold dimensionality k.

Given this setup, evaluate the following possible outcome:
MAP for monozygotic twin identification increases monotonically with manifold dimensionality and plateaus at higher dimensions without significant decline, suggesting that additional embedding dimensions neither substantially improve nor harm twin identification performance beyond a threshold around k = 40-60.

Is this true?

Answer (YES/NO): NO